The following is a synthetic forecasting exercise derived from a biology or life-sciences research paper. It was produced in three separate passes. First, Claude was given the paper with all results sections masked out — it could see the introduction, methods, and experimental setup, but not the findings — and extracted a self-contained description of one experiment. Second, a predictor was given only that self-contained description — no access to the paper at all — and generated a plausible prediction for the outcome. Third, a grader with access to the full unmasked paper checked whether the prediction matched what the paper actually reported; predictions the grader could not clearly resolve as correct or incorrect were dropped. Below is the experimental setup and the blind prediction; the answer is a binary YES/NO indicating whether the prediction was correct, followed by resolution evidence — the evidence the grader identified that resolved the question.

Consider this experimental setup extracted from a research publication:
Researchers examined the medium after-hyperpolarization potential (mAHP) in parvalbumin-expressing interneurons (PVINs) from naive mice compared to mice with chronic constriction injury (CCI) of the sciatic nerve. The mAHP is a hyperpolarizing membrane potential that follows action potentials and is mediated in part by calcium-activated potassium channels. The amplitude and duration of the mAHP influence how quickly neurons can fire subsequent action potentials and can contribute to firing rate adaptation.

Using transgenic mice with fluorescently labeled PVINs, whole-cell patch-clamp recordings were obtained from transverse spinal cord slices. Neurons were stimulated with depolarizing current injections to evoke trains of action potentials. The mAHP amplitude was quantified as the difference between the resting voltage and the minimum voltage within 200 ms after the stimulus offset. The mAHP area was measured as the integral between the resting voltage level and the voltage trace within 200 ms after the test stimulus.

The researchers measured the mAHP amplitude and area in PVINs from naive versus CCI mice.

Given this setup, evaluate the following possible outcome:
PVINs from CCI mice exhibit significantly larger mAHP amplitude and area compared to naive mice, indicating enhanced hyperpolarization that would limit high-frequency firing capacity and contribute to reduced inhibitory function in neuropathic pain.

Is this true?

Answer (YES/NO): YES